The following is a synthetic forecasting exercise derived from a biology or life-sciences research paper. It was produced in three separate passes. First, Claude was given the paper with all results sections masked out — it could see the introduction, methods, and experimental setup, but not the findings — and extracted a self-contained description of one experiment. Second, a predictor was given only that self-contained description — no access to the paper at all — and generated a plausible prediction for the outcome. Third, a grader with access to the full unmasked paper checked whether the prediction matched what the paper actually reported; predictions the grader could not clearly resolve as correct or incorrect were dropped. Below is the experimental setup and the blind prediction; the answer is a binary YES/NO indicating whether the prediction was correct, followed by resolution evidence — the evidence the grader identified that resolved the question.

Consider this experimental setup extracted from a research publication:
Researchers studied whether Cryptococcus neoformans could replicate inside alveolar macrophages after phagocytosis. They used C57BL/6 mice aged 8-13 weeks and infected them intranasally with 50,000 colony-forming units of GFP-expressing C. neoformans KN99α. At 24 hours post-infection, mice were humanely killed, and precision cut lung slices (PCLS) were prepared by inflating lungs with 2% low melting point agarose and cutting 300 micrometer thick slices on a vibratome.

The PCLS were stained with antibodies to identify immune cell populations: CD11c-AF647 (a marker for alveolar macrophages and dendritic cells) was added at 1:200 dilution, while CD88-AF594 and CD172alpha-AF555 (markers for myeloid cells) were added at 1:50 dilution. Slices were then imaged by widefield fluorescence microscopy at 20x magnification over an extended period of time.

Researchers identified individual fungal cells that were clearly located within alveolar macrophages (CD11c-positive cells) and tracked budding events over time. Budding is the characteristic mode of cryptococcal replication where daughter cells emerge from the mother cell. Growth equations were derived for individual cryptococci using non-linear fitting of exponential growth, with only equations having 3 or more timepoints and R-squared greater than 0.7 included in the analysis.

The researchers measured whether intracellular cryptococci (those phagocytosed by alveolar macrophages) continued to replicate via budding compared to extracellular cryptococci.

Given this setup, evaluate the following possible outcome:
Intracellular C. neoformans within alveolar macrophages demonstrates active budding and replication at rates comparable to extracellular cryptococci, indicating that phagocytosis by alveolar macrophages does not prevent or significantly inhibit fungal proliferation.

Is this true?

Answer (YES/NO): YES